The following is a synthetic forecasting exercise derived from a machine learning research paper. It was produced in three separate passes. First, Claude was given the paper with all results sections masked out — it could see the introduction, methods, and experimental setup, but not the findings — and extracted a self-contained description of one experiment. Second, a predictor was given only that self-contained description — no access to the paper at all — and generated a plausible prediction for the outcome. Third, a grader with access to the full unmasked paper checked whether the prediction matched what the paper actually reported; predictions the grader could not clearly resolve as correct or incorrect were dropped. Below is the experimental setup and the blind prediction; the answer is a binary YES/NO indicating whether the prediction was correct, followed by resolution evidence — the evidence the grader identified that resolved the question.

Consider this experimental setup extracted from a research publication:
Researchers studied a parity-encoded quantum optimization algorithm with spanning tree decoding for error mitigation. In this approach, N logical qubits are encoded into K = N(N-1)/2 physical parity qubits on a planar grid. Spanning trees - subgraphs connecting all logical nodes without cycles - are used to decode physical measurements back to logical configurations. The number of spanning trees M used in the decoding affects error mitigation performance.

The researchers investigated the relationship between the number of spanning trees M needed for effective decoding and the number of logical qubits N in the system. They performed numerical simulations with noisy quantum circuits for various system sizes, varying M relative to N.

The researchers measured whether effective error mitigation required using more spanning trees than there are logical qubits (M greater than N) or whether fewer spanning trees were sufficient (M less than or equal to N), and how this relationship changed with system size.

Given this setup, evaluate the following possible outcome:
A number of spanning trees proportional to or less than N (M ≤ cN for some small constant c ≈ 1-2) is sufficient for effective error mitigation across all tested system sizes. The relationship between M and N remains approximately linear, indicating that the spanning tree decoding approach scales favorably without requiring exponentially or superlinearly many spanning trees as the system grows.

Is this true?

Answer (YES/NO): NO